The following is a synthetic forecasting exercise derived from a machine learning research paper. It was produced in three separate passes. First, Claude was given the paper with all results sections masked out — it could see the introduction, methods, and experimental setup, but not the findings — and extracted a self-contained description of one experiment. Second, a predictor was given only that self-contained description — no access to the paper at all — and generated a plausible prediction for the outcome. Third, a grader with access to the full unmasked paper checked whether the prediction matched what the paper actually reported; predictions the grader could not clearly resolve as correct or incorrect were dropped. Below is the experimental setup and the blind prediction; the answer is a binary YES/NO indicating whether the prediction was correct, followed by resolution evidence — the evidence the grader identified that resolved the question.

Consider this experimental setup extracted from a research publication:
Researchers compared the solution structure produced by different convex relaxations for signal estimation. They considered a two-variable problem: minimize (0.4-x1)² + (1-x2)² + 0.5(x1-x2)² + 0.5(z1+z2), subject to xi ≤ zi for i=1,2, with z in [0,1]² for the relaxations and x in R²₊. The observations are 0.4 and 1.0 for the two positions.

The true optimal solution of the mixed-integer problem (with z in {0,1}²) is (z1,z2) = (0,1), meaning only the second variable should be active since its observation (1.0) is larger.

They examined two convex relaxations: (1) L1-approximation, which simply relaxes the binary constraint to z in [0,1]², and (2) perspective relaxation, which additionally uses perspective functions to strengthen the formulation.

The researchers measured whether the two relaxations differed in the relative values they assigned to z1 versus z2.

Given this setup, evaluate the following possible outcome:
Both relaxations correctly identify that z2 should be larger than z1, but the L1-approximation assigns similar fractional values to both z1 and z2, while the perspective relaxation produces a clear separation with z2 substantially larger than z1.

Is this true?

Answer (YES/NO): NO